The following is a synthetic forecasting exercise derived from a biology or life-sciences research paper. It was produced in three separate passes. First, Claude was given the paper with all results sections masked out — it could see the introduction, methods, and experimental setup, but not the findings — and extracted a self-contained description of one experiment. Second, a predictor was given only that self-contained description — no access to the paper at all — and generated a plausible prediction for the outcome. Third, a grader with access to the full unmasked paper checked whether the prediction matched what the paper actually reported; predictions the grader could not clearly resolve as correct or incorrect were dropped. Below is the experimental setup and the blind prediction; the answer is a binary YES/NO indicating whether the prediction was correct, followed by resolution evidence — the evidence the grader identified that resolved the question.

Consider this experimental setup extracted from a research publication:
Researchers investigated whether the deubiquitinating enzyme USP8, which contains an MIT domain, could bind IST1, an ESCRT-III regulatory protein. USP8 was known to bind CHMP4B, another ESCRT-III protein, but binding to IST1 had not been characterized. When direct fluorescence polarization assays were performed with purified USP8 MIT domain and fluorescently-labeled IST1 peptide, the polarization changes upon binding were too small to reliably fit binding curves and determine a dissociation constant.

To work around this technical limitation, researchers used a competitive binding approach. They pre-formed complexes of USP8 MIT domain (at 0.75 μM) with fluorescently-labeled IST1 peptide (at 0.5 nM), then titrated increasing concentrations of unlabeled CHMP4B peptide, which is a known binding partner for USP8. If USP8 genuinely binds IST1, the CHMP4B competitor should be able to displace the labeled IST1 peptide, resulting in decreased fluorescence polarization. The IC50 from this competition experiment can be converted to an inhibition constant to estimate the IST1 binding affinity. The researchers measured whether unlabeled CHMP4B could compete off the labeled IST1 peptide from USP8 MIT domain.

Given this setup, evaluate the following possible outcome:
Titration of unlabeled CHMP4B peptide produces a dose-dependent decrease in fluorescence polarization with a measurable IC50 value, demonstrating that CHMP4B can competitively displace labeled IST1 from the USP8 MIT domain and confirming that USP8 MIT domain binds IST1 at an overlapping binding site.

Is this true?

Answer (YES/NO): YES